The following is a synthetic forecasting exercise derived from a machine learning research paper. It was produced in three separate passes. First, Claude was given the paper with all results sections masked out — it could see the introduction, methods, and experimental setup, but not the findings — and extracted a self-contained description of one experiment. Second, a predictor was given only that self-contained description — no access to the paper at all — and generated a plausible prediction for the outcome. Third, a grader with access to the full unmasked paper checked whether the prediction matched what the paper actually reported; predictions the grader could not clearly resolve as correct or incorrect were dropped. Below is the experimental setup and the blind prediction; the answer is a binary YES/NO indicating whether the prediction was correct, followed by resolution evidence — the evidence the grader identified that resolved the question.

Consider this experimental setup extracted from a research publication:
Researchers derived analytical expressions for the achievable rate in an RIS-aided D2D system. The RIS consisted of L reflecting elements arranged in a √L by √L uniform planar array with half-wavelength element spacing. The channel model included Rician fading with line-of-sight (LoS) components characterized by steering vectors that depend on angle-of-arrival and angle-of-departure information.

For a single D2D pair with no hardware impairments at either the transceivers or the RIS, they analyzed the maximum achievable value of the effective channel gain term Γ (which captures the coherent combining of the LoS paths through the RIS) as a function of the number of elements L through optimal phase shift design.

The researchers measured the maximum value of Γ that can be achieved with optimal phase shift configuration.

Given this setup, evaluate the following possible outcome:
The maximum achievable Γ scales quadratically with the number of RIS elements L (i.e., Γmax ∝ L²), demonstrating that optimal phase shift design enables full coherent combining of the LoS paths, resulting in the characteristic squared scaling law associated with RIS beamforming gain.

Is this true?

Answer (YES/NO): YES